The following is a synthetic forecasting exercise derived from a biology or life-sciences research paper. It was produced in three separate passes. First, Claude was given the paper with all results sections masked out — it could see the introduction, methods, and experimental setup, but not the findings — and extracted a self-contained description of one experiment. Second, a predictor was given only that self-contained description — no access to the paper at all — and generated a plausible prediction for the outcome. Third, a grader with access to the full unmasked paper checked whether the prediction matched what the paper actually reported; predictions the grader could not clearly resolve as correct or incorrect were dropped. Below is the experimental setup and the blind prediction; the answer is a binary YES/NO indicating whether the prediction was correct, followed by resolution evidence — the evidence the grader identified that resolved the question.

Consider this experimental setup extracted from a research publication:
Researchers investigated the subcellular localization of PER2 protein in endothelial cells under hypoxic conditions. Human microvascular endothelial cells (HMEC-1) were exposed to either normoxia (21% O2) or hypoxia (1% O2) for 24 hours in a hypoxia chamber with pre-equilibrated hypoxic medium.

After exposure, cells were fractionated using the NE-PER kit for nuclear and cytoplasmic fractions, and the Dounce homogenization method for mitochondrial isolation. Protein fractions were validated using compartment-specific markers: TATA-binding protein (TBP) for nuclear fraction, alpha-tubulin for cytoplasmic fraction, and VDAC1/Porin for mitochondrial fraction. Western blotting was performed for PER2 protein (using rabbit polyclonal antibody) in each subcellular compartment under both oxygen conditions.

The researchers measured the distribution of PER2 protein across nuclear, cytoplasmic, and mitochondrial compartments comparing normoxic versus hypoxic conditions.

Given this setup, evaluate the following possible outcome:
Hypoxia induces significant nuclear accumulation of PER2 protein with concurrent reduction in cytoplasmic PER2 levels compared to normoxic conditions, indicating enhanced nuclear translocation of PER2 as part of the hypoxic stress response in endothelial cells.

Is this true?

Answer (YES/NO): NO